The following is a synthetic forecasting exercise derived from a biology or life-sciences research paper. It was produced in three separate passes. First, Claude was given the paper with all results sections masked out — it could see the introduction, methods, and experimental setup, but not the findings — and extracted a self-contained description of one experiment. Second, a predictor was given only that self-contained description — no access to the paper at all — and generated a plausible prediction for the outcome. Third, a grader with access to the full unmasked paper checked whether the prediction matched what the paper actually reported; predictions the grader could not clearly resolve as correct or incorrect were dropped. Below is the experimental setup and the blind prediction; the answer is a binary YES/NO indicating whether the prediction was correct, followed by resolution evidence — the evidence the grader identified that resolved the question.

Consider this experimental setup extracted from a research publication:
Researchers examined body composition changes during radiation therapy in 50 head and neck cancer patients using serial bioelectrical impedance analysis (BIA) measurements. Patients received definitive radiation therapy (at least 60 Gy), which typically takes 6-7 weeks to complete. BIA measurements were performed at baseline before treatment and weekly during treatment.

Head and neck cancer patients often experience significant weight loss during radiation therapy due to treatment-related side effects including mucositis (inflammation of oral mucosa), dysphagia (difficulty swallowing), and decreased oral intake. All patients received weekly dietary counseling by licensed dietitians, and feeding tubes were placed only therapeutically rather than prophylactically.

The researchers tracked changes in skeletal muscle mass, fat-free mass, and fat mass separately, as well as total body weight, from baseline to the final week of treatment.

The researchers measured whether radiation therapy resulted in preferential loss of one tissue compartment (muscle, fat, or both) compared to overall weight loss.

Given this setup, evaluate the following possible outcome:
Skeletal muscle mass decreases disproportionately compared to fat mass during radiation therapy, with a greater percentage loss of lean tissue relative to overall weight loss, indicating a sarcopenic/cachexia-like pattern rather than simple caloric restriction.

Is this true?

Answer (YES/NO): NO